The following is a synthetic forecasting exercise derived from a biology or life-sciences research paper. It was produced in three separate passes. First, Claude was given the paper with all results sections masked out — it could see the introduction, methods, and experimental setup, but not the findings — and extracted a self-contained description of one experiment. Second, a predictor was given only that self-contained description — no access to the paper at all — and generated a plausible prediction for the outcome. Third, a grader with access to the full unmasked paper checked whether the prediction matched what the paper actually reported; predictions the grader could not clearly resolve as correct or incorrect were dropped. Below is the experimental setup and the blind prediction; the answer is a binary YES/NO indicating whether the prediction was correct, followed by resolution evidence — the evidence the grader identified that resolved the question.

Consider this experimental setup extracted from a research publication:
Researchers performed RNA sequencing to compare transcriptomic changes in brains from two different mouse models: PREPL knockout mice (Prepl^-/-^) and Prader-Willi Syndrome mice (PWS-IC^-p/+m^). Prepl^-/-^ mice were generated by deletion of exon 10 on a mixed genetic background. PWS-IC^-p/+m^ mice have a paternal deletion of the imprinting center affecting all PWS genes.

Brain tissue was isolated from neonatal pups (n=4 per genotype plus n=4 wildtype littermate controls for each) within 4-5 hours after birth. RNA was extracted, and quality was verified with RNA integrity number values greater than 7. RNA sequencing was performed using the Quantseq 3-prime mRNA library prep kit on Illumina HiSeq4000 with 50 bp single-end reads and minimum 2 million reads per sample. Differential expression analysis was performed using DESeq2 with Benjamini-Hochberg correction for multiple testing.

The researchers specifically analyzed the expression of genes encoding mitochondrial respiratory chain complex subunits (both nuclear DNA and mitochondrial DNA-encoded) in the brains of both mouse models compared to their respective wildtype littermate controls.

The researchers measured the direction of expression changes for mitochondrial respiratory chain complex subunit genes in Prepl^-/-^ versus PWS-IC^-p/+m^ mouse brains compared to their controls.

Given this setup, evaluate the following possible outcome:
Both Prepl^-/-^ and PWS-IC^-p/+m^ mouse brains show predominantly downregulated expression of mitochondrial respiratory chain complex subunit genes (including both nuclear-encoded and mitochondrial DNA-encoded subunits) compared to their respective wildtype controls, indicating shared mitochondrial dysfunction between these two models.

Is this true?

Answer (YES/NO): NO